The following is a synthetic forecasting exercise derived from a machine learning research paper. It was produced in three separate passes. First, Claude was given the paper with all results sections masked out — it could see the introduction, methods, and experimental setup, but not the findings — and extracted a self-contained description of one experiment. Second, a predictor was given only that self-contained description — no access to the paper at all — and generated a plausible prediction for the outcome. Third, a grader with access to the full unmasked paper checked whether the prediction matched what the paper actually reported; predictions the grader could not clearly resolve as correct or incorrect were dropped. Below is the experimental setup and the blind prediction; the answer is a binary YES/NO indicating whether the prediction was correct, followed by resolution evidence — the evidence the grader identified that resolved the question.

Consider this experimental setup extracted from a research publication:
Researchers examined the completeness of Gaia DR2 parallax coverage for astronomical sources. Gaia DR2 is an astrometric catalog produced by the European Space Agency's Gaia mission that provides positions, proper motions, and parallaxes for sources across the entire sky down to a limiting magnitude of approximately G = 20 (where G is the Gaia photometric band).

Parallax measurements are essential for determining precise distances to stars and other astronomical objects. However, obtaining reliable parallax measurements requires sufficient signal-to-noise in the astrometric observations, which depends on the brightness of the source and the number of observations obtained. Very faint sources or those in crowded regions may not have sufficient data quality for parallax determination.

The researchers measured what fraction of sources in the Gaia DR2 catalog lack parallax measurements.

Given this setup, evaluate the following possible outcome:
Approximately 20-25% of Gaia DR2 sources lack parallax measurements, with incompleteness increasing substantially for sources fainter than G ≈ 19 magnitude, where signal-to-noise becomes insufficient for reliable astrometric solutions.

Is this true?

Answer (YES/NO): NO